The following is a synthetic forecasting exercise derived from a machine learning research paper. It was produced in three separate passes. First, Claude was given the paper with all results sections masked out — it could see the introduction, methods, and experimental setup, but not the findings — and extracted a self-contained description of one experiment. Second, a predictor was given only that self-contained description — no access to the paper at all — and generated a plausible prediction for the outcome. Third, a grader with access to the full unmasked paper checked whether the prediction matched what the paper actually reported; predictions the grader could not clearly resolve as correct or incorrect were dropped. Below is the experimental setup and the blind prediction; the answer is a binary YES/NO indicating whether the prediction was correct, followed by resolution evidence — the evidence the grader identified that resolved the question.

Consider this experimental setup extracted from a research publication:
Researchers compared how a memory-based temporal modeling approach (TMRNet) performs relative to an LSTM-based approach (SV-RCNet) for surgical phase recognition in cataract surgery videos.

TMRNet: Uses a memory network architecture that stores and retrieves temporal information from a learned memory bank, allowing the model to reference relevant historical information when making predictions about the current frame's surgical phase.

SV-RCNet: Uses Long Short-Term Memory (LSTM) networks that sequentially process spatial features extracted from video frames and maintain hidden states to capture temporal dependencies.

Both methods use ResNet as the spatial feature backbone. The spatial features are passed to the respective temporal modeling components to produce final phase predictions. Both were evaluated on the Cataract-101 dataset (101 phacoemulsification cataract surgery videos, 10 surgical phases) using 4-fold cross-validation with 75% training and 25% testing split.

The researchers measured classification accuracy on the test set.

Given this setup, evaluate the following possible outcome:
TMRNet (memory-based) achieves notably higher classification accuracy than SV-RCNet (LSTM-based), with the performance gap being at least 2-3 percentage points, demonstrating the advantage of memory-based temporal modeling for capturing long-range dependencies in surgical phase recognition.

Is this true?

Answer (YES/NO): NO